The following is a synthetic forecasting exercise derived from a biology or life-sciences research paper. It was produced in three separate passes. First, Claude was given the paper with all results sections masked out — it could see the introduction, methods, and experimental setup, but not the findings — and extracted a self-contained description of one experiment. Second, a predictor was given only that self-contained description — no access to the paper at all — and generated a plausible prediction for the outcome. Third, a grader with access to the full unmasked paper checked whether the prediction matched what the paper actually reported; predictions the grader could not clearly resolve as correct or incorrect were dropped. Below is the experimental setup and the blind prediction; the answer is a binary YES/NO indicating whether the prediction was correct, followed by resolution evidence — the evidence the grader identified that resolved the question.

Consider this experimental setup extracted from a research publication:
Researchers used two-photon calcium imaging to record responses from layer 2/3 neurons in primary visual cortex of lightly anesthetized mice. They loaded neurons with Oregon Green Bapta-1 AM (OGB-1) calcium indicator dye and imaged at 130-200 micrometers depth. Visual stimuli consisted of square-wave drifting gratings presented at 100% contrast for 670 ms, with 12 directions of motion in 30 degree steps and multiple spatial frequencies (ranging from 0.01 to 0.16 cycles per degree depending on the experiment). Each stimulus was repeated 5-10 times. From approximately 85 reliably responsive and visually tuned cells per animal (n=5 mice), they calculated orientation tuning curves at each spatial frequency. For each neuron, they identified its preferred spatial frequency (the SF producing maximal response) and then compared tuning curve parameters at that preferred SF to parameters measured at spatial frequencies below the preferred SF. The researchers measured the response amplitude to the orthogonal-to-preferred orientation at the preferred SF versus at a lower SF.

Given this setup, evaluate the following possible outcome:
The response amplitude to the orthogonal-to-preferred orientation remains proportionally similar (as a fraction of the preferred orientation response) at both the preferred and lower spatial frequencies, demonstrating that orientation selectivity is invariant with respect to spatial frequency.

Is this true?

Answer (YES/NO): NO